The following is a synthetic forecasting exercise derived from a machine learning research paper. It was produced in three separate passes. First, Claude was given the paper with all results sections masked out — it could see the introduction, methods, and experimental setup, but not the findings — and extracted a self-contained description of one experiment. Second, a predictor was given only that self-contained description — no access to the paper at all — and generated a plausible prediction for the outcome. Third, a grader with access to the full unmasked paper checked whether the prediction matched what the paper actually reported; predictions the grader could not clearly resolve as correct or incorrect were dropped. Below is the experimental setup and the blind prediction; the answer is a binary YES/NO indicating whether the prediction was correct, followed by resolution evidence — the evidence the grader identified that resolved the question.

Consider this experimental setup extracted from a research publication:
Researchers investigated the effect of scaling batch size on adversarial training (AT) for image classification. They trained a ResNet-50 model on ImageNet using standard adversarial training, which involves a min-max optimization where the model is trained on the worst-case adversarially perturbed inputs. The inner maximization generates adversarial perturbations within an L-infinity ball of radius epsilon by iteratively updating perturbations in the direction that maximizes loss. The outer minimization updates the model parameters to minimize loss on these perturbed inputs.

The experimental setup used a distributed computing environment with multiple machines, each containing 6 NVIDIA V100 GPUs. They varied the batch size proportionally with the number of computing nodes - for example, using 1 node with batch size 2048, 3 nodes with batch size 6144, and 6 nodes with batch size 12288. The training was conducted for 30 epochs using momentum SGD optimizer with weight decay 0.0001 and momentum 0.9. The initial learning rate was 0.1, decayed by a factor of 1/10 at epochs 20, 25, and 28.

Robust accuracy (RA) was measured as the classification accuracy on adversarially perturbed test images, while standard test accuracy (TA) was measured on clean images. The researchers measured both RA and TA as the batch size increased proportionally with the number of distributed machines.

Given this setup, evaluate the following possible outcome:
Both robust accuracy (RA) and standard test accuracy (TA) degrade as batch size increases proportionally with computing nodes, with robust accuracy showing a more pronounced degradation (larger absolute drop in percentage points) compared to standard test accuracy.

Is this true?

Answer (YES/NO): YES